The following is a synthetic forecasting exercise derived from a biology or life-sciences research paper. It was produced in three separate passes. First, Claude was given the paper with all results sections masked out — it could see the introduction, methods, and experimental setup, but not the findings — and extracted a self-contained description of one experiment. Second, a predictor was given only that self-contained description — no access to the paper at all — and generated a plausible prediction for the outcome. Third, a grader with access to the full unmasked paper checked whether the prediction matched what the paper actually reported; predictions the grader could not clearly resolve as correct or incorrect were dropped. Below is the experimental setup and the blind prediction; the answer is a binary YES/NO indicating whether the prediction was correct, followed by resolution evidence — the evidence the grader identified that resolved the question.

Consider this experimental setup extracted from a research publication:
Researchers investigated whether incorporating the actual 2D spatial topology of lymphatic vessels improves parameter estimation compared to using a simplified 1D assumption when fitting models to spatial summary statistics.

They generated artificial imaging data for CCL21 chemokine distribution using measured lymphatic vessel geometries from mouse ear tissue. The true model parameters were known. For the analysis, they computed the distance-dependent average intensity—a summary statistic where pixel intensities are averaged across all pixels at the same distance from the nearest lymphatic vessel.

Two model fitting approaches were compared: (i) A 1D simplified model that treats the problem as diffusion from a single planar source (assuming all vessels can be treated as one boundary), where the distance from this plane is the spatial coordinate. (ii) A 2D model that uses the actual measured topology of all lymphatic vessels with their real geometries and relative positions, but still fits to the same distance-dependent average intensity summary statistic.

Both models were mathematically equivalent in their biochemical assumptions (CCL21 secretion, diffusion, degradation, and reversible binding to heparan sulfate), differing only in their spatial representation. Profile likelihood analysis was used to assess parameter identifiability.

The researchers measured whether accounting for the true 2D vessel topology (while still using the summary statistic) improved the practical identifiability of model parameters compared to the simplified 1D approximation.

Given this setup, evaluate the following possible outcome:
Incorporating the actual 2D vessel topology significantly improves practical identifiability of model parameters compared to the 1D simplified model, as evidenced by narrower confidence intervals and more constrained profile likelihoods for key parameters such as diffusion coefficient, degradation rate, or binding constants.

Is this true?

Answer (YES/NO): NO